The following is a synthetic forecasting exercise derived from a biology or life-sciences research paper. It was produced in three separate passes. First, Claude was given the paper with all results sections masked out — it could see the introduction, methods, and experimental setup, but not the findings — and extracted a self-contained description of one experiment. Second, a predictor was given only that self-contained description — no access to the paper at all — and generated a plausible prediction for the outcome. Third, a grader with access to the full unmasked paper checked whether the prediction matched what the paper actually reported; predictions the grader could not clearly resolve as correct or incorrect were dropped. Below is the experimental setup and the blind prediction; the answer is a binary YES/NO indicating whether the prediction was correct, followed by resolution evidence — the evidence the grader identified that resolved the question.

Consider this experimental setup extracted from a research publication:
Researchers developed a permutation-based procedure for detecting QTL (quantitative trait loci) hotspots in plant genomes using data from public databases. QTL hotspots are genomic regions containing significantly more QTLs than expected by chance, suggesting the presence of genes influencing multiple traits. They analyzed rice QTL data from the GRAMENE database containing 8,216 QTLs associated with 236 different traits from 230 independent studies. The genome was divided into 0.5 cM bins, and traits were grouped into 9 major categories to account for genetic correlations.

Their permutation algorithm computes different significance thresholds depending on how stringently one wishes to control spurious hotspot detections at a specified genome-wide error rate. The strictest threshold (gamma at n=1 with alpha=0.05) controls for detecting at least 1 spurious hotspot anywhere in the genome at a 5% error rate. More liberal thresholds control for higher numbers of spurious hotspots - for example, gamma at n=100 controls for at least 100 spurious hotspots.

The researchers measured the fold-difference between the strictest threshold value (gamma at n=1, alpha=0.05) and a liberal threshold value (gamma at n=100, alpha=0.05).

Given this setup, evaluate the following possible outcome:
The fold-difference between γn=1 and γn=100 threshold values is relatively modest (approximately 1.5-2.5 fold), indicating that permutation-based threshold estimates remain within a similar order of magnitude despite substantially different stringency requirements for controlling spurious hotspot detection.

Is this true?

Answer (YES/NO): NO